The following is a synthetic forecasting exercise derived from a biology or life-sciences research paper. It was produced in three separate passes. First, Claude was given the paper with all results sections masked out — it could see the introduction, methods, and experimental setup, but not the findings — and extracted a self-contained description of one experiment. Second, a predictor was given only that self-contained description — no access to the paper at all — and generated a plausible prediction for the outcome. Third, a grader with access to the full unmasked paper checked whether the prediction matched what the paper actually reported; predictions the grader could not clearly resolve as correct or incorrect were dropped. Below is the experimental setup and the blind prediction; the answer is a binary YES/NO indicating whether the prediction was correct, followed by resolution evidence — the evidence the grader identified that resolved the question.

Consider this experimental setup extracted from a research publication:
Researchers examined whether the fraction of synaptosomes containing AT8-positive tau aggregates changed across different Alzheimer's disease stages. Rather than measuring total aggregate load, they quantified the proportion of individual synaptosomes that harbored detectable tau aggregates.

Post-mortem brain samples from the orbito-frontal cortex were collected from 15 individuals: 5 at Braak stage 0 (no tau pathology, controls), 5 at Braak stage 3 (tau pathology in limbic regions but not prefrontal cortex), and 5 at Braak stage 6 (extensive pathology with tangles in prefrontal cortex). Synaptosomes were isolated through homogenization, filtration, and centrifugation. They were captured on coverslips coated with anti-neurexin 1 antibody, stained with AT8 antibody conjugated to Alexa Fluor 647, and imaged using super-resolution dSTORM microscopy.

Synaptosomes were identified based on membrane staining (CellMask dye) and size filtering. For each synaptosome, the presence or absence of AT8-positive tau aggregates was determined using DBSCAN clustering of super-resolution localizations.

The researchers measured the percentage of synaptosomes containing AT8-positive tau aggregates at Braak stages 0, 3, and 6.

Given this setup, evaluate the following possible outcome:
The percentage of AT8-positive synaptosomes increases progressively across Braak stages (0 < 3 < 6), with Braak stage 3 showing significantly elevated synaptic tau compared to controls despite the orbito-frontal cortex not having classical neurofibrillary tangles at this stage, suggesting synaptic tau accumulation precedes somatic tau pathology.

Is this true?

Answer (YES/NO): YES